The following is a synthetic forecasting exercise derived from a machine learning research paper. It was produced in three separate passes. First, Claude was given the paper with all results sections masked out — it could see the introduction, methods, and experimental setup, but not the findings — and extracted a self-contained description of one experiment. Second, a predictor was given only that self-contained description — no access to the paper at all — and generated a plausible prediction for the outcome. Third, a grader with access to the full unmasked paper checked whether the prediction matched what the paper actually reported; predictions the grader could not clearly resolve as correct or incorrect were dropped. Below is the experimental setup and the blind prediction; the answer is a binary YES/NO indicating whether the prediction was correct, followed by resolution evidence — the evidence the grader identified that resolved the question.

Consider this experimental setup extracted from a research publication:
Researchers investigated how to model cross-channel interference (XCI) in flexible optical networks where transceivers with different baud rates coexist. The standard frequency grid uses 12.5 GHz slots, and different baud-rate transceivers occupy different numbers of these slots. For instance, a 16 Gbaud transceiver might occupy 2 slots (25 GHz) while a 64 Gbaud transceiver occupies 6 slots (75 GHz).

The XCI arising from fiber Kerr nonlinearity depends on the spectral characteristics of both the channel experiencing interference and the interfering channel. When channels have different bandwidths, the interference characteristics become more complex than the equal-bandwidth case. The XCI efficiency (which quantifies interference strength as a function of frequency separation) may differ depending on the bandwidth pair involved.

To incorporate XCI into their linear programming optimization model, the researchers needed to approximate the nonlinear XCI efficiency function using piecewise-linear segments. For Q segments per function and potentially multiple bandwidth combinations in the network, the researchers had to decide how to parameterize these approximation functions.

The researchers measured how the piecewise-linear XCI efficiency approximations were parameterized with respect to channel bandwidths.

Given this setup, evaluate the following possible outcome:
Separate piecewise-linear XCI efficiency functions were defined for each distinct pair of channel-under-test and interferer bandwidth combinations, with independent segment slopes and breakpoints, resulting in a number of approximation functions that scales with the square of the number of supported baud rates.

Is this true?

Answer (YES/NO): YES